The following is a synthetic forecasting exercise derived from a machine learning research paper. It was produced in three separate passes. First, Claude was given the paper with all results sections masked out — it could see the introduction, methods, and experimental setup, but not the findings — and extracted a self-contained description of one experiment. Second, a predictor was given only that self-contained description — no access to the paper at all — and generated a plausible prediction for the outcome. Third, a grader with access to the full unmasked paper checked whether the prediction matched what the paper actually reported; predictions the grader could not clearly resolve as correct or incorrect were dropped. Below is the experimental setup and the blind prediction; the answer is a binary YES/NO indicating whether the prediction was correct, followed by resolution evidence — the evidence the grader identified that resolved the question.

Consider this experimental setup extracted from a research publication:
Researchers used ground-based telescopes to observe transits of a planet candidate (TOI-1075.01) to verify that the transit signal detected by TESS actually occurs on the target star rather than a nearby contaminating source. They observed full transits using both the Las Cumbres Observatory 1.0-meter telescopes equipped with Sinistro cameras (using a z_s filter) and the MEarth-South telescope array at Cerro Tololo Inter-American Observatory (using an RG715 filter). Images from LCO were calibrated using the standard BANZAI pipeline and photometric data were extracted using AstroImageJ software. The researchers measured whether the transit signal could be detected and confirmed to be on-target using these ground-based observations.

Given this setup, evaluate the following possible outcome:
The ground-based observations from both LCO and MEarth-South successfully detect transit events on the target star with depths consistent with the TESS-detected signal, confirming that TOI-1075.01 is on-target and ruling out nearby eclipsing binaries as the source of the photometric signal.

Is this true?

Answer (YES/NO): YES